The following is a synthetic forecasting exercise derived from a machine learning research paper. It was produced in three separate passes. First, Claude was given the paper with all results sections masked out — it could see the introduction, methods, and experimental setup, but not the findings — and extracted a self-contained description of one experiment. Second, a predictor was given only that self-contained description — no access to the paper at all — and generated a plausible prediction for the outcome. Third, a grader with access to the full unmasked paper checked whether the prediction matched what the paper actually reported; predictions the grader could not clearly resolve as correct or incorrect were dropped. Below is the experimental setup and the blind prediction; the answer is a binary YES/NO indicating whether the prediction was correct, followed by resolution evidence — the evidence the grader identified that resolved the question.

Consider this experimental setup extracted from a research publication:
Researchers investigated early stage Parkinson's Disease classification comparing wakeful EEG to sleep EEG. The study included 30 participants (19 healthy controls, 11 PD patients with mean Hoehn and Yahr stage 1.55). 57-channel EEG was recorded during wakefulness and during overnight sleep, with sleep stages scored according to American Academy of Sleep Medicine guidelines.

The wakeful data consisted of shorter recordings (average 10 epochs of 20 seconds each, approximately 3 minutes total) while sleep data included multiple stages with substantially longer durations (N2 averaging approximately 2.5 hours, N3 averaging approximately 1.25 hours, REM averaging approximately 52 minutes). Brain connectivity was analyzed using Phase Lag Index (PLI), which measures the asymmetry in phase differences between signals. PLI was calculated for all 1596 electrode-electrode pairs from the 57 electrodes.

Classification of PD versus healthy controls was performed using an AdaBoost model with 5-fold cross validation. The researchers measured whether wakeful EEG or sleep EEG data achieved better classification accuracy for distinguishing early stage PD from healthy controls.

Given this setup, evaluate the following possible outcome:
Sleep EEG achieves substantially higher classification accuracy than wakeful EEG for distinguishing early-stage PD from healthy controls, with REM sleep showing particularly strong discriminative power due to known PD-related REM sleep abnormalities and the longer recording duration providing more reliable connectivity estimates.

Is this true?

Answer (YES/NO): NO